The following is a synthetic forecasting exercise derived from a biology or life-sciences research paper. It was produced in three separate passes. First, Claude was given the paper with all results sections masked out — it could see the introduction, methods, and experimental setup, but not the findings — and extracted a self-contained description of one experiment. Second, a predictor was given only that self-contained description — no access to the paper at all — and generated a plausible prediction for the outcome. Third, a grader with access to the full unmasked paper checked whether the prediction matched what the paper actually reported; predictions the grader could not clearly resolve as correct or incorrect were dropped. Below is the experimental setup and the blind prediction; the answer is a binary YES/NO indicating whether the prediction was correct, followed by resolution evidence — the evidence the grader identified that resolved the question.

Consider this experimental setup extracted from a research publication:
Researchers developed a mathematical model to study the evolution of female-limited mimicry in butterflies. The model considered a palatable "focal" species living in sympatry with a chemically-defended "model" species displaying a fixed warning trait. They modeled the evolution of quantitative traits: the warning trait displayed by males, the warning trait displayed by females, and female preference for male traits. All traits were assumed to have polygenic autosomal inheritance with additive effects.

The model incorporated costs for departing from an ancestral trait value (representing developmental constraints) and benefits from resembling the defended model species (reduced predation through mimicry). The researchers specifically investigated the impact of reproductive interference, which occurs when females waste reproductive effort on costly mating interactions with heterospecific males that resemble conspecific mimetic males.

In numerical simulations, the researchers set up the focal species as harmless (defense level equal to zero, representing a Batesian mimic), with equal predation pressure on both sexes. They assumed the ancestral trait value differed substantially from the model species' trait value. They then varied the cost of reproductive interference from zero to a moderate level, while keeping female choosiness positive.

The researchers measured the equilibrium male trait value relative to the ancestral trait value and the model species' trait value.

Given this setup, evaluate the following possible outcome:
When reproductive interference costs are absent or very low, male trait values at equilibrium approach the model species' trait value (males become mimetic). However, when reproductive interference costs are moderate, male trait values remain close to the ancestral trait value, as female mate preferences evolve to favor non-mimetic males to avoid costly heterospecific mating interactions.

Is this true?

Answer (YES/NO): YES